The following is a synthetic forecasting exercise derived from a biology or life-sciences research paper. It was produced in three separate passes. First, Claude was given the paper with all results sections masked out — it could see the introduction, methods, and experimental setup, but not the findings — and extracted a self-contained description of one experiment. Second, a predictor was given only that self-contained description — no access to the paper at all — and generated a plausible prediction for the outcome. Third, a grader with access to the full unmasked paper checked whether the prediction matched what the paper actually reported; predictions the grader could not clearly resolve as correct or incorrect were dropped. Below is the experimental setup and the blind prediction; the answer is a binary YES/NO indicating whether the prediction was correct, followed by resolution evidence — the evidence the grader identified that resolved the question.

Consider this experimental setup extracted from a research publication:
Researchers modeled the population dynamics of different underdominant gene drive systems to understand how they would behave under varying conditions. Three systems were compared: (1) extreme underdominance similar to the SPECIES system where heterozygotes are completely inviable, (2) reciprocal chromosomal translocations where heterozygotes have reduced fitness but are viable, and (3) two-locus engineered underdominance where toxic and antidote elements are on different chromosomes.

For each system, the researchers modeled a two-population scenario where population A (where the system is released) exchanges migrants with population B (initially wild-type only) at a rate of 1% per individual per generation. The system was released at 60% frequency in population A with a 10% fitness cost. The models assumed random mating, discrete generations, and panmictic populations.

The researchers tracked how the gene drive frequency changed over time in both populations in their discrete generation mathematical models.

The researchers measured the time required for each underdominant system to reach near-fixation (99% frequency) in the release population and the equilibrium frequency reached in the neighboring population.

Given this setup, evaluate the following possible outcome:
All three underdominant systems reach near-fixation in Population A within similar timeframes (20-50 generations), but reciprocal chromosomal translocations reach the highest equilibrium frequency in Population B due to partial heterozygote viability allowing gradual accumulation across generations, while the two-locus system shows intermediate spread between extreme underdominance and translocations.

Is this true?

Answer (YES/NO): NO